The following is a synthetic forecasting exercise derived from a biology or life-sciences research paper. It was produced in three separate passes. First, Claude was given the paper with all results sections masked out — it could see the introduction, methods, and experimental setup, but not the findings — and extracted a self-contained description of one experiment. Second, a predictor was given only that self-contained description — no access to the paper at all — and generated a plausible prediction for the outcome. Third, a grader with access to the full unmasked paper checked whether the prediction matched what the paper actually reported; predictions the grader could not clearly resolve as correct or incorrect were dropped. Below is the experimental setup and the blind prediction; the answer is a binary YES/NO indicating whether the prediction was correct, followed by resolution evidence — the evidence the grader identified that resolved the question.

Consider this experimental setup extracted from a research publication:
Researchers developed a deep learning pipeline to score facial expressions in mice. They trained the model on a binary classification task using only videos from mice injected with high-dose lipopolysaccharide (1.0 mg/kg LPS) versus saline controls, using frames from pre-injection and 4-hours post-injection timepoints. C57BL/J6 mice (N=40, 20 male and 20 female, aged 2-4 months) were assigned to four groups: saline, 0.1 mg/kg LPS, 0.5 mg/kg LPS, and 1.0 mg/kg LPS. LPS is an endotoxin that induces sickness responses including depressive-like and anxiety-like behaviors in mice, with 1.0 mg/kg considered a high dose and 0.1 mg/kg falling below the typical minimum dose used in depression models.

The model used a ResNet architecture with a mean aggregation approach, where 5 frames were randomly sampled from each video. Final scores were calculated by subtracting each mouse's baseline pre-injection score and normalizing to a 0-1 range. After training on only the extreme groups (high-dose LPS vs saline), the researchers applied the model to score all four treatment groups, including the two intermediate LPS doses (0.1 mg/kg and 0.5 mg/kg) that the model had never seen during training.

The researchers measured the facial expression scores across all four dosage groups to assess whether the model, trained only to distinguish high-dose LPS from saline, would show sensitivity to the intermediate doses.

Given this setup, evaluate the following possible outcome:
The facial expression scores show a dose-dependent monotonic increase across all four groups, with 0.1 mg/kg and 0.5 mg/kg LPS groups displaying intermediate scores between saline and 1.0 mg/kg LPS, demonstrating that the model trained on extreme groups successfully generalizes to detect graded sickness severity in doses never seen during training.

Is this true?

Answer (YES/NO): NO